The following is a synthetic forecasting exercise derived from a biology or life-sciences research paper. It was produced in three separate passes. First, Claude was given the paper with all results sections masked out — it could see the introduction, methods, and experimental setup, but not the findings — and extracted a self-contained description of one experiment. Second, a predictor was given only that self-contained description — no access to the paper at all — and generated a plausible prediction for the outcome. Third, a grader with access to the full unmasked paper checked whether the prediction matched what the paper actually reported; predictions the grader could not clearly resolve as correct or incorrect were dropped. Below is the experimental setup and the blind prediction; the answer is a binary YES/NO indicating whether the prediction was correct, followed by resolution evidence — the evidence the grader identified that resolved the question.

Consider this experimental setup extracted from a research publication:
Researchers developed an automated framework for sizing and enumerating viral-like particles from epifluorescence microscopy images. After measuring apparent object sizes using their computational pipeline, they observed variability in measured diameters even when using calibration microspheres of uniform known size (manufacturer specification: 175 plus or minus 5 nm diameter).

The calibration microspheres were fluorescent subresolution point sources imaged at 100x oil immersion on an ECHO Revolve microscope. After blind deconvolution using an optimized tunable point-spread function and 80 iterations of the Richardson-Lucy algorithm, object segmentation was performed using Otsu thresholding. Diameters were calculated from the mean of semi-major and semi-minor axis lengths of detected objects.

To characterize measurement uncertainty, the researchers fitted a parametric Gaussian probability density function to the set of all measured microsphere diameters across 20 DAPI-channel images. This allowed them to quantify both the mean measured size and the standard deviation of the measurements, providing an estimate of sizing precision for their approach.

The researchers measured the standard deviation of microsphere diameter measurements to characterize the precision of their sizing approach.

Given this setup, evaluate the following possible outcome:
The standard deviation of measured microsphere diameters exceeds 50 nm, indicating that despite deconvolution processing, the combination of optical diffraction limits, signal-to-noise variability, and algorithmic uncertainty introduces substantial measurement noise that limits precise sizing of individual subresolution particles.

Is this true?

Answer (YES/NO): NO